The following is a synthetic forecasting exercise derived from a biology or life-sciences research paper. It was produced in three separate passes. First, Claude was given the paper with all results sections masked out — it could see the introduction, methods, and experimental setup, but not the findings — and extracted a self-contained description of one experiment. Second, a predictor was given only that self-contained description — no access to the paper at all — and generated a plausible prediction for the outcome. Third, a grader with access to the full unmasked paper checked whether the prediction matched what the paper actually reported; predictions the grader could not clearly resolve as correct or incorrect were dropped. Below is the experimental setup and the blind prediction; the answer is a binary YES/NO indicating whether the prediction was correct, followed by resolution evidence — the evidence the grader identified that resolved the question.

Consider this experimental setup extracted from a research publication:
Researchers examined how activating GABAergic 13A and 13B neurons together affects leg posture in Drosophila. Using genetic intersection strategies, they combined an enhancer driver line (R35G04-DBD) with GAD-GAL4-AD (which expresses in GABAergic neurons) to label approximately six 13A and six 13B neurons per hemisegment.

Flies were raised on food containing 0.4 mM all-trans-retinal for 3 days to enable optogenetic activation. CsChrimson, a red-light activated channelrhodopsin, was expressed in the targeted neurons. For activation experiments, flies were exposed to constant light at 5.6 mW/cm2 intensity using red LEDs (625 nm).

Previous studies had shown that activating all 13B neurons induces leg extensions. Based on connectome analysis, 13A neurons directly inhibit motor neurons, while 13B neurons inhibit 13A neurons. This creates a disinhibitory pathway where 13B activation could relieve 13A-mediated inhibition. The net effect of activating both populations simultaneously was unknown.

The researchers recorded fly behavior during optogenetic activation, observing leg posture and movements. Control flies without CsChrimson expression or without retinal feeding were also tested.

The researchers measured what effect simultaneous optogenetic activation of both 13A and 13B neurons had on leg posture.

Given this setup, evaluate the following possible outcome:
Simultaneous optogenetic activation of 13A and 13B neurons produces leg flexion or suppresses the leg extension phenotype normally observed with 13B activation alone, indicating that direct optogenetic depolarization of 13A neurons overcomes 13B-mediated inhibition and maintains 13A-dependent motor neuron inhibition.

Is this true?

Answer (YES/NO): NO